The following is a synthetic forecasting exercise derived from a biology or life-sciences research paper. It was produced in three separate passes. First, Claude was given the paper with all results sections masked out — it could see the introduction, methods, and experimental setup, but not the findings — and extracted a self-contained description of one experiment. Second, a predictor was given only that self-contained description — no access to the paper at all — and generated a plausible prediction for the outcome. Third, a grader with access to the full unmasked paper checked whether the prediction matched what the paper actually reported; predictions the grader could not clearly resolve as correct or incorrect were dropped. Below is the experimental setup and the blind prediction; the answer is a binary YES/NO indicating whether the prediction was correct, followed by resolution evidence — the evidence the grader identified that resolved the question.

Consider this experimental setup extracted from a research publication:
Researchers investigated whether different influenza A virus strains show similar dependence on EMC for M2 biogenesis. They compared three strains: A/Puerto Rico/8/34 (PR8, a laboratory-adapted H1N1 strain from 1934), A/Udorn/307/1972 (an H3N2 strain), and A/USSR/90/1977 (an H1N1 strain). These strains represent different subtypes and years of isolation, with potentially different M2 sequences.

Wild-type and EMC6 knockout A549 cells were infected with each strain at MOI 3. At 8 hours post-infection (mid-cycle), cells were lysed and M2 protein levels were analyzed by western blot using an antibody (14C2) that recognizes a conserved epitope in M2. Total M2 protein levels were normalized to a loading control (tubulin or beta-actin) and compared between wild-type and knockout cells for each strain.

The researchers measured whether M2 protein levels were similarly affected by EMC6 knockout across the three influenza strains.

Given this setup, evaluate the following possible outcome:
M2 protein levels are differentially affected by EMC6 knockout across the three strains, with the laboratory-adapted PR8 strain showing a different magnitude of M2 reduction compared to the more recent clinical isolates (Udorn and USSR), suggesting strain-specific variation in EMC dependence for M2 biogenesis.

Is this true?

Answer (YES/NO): NO